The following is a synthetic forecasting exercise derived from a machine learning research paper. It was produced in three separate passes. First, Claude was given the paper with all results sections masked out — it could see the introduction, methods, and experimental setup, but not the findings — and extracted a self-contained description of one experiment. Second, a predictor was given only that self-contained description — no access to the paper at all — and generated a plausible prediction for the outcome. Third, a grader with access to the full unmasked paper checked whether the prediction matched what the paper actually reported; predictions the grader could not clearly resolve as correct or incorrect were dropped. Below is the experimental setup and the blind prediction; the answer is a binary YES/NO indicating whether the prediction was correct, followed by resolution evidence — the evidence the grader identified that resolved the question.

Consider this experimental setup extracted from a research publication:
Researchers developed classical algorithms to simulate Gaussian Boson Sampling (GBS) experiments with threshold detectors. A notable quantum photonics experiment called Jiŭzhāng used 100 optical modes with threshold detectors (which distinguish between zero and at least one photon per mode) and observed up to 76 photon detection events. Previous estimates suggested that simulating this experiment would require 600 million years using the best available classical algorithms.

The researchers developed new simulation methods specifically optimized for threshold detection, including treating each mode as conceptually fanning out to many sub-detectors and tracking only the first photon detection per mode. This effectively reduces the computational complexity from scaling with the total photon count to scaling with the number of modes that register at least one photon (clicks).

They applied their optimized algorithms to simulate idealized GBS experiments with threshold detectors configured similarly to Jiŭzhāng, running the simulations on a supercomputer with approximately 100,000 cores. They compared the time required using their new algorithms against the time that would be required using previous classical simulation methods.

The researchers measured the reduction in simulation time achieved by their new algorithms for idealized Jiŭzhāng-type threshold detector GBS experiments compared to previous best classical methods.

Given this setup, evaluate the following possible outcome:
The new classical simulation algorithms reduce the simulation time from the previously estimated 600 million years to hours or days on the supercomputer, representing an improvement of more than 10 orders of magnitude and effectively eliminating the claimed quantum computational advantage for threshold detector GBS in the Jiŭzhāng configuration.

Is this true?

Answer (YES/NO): NO